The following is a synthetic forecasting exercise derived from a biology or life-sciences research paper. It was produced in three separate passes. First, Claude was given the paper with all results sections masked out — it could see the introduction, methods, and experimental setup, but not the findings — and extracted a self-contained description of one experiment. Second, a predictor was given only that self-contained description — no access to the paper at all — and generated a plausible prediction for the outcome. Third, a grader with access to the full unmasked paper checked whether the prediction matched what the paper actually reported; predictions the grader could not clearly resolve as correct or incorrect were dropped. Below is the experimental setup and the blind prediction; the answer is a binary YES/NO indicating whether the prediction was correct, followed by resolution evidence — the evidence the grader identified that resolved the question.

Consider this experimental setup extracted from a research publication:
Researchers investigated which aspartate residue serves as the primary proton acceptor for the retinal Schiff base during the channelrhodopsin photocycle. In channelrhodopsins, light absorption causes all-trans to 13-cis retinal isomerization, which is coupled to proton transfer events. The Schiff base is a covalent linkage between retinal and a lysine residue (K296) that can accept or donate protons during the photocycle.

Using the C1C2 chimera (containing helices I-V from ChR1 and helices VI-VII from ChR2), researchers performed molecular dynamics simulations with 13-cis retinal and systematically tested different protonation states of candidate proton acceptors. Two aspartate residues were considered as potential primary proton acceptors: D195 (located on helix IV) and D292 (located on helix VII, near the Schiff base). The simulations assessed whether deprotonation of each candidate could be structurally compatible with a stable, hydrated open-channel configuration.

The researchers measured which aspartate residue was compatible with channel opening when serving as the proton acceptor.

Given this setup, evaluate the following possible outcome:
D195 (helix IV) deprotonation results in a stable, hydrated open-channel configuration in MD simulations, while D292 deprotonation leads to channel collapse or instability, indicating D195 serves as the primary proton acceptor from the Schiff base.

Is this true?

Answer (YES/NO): NO